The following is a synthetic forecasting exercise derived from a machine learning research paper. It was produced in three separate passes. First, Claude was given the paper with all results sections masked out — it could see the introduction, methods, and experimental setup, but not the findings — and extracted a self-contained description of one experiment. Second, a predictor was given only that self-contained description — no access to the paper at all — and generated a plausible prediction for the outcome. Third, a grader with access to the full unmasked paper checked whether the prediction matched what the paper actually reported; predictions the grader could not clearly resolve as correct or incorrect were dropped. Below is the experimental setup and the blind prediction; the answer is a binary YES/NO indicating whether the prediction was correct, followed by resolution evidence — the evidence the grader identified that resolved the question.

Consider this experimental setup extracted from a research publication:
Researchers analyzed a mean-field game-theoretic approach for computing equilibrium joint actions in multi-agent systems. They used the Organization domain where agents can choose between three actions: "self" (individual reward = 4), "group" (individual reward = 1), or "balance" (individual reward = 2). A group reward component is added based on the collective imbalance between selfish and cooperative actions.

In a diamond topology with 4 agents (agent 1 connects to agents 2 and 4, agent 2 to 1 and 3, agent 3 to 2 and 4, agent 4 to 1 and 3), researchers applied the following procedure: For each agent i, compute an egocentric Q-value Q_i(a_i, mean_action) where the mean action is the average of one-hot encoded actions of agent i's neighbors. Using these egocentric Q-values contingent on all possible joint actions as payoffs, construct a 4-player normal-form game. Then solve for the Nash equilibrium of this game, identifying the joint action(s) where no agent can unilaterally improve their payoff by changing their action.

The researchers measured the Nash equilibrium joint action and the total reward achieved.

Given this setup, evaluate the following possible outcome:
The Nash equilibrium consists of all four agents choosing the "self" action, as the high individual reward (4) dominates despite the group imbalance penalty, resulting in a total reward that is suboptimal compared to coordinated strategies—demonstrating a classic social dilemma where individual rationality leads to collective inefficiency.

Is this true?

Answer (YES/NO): NO